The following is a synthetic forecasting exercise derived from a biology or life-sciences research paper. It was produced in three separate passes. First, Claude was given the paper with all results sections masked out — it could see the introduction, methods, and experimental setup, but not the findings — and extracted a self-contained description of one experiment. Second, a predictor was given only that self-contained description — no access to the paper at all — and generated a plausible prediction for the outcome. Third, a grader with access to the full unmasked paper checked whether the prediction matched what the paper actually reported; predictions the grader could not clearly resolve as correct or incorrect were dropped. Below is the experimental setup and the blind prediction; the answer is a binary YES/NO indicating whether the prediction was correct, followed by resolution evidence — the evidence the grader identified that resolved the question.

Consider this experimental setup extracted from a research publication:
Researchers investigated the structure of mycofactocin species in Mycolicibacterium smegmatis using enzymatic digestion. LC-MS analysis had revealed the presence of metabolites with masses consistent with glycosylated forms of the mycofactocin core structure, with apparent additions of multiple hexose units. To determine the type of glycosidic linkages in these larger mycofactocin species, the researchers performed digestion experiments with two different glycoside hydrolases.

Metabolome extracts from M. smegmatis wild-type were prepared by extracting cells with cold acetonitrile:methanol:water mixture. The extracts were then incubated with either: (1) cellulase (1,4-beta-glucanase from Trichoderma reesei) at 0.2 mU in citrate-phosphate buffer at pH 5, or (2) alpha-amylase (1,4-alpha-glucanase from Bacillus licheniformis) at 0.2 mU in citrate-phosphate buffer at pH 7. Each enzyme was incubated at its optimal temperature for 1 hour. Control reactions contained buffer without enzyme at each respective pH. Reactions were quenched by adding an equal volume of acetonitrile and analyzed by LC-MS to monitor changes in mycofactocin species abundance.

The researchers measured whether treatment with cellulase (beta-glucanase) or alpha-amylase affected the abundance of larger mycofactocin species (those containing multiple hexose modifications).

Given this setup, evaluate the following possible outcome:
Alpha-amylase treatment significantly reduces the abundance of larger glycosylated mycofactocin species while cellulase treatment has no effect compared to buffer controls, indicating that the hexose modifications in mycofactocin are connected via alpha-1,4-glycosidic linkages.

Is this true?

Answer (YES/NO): NO